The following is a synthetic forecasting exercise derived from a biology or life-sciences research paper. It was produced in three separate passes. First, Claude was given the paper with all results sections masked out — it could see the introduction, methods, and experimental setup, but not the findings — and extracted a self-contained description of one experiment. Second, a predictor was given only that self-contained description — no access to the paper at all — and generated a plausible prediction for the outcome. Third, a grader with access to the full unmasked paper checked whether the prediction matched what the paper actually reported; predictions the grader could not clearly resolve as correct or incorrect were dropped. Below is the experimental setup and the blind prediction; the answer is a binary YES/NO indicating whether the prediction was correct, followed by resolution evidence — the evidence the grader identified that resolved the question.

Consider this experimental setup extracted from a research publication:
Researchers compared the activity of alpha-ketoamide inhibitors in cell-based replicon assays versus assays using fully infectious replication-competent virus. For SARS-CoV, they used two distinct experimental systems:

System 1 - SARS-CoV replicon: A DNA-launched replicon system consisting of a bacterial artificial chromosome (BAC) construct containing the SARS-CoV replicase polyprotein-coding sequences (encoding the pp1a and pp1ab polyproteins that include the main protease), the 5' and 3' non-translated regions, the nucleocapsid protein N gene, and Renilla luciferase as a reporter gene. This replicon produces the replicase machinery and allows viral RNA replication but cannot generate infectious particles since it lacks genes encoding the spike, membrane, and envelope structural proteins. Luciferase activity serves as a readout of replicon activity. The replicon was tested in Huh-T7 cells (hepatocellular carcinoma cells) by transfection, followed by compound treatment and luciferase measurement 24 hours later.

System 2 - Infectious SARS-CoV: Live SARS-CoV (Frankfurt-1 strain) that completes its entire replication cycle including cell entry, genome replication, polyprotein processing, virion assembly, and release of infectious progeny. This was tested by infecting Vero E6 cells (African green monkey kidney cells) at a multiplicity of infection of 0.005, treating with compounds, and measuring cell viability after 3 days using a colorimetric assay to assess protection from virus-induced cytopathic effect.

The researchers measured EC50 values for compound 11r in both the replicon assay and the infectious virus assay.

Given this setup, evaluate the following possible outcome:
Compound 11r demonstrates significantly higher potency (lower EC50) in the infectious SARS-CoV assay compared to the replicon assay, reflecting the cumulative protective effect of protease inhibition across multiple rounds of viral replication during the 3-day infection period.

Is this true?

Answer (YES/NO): NO